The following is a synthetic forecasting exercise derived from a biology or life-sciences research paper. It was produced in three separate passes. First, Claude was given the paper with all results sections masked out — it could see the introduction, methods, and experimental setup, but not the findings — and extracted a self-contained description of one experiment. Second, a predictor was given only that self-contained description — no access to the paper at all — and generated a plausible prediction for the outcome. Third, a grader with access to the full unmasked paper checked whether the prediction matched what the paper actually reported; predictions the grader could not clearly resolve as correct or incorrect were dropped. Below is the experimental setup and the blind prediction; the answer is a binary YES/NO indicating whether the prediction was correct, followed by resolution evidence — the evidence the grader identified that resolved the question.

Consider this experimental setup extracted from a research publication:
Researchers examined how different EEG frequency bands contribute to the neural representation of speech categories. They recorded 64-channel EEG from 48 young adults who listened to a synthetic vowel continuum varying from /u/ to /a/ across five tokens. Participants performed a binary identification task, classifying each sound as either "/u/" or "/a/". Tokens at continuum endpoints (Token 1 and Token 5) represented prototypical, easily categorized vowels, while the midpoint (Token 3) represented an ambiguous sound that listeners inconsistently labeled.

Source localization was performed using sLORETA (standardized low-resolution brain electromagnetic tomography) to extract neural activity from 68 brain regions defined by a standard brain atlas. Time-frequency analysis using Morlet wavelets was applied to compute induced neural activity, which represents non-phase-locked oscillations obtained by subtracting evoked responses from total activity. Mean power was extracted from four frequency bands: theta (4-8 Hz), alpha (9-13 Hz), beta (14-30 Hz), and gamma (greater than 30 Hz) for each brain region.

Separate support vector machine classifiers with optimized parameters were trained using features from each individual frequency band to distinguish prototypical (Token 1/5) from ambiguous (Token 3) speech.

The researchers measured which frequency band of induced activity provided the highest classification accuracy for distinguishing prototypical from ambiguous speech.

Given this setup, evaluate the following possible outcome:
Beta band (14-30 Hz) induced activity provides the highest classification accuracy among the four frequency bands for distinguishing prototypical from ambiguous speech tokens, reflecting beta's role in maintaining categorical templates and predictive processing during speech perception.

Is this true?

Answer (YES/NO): NO